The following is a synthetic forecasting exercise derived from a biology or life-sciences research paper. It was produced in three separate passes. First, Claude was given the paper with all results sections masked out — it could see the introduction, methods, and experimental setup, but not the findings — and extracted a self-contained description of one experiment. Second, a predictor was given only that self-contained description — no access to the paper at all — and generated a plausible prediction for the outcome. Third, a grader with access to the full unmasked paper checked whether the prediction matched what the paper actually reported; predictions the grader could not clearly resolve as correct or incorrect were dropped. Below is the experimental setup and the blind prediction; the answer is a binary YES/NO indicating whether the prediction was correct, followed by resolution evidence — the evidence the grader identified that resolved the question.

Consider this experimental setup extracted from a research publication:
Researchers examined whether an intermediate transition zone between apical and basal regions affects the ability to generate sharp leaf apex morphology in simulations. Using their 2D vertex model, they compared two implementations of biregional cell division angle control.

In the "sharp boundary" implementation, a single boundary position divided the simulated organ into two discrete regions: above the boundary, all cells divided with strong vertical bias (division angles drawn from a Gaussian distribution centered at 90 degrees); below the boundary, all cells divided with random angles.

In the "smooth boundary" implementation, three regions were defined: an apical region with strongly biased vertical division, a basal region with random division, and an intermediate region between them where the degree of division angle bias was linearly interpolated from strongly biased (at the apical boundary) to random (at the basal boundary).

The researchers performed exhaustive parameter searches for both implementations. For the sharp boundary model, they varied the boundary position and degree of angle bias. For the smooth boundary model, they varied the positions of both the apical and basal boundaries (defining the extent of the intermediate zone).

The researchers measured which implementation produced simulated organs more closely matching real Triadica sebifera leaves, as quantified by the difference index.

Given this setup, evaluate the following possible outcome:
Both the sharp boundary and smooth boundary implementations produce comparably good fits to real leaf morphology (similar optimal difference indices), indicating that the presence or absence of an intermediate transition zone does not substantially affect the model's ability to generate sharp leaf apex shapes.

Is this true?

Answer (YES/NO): NO